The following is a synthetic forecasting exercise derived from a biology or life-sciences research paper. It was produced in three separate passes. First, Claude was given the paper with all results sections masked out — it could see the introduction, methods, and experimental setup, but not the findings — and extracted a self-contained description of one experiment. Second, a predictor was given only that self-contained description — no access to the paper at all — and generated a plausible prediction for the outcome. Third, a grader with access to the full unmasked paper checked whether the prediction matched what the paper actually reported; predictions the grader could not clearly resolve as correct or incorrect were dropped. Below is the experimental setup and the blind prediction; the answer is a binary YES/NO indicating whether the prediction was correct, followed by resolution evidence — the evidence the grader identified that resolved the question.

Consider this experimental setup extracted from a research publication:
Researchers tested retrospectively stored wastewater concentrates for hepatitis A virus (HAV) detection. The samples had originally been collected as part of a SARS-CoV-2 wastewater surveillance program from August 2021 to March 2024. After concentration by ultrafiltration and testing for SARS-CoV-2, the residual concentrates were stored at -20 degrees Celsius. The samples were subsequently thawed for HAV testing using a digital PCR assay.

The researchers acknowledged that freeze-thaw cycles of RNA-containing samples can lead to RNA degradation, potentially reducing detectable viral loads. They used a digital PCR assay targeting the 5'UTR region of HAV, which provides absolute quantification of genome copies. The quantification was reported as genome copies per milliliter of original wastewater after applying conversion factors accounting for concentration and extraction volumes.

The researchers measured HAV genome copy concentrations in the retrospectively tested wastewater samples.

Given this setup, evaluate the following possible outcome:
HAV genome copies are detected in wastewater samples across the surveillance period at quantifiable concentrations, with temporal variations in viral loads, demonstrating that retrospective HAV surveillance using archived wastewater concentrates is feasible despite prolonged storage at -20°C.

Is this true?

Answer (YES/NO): YES